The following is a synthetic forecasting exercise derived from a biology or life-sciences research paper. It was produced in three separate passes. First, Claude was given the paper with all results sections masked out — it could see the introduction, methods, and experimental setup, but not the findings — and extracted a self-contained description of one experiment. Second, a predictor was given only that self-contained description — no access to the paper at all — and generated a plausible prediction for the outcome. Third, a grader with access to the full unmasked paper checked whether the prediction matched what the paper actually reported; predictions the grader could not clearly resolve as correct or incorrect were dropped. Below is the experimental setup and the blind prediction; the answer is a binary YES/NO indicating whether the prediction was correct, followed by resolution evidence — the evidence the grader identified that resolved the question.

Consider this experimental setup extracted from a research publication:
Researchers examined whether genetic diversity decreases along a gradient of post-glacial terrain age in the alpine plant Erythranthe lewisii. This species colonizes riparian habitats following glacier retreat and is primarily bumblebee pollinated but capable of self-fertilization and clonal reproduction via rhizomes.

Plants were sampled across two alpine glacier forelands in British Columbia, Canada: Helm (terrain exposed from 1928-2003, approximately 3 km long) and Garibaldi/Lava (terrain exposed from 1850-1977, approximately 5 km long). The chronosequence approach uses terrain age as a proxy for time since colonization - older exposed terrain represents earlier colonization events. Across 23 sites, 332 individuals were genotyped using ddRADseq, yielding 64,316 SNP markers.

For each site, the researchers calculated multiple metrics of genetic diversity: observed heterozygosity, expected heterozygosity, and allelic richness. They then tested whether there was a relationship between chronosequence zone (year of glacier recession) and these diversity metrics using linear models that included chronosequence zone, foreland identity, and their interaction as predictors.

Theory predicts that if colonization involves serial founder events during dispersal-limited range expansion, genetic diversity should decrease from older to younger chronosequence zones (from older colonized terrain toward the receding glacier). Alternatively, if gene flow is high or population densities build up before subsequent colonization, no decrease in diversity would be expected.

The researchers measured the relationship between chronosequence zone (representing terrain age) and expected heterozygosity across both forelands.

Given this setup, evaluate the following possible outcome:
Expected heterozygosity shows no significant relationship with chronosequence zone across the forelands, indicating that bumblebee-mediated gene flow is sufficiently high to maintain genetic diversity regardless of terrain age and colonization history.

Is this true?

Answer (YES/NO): NO